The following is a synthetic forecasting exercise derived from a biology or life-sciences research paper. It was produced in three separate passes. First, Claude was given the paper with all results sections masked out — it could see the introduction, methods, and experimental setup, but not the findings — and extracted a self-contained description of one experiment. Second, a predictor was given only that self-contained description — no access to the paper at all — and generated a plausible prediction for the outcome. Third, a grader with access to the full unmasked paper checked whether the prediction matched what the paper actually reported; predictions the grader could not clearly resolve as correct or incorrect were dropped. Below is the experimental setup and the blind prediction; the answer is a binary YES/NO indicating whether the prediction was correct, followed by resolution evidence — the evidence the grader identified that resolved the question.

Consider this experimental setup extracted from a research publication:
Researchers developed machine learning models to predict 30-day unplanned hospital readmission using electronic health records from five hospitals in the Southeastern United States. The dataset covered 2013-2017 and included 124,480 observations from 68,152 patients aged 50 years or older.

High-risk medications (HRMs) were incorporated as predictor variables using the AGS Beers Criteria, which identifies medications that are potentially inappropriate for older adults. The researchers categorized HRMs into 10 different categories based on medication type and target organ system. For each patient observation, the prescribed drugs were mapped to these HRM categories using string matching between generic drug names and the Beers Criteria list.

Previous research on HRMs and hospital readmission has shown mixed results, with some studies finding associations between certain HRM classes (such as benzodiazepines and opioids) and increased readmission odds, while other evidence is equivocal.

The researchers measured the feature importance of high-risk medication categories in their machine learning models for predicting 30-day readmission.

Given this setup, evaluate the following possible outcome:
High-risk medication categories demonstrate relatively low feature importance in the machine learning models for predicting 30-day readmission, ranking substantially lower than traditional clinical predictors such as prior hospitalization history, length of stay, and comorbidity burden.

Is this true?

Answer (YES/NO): NO